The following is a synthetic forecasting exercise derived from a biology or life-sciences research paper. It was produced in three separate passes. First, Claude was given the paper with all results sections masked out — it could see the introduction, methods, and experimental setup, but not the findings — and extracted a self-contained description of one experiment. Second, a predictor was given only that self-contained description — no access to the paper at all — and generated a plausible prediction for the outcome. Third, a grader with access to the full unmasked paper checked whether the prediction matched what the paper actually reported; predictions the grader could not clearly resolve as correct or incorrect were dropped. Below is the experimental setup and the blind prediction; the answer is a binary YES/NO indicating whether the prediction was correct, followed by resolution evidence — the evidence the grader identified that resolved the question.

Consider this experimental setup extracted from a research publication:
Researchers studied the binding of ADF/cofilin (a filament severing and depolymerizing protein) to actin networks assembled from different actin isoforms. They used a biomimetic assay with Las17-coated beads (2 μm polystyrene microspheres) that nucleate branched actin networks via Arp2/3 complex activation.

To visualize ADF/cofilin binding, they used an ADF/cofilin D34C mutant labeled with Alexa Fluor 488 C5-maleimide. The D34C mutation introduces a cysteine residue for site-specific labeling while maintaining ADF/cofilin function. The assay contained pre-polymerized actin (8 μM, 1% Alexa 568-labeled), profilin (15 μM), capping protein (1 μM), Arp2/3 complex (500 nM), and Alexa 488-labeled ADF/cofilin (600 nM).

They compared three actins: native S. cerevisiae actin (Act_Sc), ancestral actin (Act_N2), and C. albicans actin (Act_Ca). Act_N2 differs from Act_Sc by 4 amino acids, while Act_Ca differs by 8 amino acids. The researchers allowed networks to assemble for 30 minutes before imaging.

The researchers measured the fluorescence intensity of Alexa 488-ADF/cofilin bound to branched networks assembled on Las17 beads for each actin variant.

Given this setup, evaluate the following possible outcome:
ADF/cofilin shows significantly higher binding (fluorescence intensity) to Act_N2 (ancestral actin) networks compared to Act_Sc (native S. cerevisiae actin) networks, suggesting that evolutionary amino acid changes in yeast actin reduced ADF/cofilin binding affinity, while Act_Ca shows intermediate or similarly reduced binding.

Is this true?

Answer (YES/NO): NO